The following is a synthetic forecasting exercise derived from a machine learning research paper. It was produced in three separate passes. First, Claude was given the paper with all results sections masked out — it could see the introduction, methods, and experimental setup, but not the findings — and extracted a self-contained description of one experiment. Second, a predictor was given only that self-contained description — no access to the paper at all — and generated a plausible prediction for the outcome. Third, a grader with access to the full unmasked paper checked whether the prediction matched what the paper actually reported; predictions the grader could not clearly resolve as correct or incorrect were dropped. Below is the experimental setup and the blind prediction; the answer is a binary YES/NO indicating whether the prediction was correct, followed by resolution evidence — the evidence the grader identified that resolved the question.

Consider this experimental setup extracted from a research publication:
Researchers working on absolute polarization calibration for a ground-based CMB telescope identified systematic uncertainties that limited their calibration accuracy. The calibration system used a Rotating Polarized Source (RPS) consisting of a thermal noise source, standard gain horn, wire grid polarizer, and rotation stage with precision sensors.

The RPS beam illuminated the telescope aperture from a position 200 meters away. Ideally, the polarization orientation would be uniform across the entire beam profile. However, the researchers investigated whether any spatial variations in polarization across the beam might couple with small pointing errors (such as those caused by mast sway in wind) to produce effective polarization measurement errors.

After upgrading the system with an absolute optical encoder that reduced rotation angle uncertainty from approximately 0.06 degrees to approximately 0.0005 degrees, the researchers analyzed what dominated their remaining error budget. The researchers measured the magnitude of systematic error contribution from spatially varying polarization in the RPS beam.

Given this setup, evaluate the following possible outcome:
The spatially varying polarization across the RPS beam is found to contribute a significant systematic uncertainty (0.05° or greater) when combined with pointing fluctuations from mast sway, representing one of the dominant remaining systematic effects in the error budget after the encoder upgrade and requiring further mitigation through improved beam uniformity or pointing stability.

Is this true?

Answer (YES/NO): YES